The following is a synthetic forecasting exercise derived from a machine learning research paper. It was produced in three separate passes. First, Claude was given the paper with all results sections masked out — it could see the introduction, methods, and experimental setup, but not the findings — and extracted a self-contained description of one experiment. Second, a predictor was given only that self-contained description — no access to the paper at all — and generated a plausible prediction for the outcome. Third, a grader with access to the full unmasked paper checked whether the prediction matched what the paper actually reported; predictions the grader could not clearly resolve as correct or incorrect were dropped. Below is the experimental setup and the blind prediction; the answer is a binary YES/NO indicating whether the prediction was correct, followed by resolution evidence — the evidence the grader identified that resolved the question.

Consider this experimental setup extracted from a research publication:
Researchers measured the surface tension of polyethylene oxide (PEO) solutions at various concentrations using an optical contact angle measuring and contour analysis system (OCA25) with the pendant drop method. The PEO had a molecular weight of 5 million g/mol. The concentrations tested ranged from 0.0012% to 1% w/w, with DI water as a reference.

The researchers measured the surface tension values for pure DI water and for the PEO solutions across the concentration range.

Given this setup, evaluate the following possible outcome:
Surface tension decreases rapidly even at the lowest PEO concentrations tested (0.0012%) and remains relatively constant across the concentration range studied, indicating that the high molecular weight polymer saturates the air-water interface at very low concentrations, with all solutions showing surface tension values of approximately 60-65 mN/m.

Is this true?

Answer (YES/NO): YES